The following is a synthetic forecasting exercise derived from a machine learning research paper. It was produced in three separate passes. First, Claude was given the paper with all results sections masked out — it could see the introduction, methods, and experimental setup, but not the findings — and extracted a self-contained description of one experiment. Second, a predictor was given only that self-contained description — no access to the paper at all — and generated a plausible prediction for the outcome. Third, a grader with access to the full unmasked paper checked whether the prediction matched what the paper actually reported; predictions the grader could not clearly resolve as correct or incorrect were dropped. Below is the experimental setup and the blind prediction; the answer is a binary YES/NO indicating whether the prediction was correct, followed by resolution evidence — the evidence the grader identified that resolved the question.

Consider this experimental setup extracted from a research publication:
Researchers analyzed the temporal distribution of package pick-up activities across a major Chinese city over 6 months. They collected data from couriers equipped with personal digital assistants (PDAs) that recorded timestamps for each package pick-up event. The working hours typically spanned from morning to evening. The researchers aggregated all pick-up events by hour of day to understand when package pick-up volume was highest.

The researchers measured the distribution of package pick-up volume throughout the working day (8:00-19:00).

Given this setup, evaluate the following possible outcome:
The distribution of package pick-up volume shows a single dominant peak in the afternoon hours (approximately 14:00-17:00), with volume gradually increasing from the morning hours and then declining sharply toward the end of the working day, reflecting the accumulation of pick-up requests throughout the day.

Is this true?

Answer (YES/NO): NO